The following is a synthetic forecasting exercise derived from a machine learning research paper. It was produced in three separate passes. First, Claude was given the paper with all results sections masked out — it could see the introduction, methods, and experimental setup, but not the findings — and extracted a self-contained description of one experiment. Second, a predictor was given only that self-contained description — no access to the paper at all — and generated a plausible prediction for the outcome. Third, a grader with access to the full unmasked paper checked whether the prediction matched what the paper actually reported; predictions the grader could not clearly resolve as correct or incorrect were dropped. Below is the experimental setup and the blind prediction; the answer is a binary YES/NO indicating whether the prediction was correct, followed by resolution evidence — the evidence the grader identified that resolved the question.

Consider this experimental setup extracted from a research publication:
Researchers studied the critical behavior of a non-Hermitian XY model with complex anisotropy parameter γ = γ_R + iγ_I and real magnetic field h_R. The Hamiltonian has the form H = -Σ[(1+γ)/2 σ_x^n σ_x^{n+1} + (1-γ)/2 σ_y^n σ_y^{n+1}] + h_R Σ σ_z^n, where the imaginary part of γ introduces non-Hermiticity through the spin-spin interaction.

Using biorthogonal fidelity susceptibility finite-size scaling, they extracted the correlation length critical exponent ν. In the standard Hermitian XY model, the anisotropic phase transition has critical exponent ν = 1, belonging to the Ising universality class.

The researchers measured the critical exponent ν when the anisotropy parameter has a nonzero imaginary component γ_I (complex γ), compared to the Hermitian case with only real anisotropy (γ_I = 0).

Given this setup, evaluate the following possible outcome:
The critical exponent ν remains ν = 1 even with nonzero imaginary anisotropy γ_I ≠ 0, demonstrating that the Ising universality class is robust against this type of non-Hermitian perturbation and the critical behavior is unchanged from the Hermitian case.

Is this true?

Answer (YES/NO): NO